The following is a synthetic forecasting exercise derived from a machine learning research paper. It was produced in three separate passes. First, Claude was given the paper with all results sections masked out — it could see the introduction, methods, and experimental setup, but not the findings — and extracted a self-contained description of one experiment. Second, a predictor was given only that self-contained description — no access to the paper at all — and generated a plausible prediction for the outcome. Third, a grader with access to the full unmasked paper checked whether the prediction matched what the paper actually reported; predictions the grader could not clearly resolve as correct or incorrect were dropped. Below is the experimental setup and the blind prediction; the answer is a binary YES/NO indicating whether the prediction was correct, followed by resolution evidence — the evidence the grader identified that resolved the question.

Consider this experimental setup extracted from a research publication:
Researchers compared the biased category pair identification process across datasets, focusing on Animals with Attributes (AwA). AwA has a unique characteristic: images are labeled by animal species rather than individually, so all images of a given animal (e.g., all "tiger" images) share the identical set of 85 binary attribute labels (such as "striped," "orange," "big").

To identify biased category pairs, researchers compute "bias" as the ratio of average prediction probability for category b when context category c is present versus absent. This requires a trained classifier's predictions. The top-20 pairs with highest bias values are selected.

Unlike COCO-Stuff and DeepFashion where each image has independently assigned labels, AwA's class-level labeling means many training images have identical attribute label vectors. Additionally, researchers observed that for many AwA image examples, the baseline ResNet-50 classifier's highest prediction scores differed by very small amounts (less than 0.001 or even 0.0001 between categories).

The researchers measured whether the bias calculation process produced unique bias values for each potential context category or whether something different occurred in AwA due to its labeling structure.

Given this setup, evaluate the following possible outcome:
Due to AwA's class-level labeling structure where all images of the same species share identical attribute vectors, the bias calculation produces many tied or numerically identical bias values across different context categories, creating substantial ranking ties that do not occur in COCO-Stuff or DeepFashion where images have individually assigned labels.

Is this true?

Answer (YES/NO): YES